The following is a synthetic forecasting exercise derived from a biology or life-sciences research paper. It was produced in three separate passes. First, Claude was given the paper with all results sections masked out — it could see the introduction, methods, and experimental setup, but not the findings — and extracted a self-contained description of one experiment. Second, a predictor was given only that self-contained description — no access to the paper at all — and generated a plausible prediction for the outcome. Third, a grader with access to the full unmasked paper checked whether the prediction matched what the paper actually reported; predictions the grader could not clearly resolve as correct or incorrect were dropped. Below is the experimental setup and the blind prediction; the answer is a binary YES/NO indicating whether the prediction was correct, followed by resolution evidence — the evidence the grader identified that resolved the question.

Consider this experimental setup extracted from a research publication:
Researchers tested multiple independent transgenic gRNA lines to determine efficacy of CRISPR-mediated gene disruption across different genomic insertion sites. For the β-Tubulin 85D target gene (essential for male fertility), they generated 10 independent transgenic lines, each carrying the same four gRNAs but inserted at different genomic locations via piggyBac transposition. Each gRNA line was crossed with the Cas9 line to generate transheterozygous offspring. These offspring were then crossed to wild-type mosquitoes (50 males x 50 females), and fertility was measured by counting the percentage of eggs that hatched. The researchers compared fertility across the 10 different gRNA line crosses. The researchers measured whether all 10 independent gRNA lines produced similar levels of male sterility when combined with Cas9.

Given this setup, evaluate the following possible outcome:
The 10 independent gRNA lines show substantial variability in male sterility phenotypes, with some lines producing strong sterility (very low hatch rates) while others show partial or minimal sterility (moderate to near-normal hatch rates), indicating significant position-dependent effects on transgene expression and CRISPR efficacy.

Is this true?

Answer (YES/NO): YES